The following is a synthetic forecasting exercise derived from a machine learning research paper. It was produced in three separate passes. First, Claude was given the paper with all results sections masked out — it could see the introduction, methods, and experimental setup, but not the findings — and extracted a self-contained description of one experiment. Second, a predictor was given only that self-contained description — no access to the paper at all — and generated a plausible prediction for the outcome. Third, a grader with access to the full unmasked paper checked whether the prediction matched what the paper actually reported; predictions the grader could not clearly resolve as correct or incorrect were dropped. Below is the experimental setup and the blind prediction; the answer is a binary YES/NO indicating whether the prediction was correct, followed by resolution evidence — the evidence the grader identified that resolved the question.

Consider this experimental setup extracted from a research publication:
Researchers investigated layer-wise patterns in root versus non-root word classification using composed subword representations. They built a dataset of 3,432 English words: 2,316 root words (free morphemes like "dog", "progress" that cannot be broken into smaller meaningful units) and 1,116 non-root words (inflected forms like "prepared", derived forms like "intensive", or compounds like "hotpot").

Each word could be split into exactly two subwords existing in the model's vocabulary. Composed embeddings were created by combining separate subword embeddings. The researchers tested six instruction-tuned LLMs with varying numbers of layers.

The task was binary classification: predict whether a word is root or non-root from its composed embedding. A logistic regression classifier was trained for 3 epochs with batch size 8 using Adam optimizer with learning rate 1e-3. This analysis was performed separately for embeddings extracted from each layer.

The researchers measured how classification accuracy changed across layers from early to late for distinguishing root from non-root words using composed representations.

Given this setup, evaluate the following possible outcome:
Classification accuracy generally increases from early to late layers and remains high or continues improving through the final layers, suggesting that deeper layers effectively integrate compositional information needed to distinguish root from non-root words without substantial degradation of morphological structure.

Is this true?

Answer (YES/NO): NO